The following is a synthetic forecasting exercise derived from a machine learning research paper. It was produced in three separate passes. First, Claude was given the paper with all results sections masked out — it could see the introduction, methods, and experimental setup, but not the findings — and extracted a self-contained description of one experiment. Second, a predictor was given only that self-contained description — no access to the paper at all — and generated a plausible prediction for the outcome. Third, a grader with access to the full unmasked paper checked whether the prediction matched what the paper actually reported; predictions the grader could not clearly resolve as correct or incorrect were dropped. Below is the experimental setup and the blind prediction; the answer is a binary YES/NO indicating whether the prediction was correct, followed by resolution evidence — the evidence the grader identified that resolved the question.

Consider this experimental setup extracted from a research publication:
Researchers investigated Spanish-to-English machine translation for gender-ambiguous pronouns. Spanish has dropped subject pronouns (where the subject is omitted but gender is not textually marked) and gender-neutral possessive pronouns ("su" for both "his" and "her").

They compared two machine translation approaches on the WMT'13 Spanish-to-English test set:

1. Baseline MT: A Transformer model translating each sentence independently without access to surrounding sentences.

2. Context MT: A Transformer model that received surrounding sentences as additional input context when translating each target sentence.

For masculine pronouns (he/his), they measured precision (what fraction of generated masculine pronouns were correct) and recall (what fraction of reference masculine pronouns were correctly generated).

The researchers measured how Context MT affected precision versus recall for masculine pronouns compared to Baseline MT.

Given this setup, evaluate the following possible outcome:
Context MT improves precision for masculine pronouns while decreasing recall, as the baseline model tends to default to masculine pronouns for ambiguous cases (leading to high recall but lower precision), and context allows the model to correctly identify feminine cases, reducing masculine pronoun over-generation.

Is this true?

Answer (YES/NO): YES